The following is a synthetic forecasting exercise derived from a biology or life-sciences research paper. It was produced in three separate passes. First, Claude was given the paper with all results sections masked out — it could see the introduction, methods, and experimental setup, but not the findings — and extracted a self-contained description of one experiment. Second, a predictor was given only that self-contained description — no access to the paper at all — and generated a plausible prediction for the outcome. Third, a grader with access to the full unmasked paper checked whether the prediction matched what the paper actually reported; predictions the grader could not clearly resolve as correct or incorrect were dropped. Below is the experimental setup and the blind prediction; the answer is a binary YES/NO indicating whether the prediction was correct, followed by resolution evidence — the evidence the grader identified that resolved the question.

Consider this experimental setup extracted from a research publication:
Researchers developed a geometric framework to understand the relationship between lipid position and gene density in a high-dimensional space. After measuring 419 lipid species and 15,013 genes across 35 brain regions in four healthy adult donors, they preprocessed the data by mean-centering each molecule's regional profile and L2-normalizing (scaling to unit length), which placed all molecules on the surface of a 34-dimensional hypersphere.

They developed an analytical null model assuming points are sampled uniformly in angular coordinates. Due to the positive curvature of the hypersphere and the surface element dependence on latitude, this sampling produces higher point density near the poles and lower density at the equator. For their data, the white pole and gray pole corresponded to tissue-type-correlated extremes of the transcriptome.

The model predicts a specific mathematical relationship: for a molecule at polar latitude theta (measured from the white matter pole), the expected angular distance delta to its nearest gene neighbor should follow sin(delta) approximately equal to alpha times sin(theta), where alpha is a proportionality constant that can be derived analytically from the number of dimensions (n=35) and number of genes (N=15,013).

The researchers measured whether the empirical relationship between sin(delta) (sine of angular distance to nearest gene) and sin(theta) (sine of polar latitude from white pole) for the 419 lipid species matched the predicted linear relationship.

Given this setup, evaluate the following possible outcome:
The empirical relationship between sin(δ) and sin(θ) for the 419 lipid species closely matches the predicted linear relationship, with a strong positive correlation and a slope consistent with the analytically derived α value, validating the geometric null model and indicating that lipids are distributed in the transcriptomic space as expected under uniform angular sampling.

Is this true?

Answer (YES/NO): YES